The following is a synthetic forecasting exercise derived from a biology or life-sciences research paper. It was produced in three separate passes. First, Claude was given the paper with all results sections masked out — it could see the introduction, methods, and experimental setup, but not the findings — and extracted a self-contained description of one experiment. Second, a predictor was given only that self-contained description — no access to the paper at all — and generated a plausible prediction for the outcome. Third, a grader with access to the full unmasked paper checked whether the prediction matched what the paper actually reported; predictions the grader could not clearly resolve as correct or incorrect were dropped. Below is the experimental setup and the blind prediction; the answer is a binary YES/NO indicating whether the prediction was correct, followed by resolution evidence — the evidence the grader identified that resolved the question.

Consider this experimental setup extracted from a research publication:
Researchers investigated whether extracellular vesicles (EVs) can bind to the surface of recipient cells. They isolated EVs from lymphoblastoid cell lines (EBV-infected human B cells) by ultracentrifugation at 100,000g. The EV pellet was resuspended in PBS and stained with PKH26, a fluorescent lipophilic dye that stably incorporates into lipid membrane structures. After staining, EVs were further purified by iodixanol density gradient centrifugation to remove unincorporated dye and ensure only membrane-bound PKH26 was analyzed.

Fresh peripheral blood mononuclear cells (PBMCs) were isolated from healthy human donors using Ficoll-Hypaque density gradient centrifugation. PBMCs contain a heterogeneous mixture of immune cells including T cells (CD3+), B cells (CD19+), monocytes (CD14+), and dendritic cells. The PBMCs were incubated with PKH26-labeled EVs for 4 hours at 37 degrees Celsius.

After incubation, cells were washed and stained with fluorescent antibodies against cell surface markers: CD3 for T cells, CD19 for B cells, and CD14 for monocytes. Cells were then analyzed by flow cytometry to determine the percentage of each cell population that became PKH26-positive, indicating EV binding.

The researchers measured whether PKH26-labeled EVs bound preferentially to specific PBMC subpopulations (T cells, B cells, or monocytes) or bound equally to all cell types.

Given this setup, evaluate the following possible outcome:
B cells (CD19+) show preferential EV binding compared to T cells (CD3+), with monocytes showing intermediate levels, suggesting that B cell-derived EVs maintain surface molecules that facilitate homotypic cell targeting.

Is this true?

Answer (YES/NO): NO